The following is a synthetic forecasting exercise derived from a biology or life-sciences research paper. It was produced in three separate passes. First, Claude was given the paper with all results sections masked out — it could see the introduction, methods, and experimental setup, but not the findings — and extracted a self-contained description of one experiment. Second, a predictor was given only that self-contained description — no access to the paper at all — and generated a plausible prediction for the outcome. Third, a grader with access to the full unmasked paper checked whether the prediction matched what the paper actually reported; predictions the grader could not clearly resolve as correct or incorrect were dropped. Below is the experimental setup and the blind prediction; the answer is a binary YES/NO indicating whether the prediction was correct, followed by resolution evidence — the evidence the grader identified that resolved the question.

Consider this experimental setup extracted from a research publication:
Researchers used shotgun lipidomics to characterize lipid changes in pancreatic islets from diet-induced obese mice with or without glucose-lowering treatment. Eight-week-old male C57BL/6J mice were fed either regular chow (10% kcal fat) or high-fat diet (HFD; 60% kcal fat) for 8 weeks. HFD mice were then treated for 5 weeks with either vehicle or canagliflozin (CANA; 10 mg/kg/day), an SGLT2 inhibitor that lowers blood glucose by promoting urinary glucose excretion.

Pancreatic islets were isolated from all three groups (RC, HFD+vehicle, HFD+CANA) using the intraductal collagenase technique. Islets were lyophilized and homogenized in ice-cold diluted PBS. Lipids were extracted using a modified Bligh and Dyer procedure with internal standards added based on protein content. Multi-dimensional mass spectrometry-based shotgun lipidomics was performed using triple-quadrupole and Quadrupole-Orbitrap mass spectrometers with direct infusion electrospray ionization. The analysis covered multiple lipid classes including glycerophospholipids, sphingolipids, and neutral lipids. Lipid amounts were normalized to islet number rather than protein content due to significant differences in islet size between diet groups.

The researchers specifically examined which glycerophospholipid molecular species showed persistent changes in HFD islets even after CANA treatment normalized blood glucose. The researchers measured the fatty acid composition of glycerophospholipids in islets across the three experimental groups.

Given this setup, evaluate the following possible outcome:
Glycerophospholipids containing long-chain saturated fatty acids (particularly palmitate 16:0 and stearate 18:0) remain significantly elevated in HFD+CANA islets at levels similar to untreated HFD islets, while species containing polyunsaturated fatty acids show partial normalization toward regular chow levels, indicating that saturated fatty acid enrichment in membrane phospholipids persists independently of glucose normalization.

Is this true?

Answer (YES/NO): NO